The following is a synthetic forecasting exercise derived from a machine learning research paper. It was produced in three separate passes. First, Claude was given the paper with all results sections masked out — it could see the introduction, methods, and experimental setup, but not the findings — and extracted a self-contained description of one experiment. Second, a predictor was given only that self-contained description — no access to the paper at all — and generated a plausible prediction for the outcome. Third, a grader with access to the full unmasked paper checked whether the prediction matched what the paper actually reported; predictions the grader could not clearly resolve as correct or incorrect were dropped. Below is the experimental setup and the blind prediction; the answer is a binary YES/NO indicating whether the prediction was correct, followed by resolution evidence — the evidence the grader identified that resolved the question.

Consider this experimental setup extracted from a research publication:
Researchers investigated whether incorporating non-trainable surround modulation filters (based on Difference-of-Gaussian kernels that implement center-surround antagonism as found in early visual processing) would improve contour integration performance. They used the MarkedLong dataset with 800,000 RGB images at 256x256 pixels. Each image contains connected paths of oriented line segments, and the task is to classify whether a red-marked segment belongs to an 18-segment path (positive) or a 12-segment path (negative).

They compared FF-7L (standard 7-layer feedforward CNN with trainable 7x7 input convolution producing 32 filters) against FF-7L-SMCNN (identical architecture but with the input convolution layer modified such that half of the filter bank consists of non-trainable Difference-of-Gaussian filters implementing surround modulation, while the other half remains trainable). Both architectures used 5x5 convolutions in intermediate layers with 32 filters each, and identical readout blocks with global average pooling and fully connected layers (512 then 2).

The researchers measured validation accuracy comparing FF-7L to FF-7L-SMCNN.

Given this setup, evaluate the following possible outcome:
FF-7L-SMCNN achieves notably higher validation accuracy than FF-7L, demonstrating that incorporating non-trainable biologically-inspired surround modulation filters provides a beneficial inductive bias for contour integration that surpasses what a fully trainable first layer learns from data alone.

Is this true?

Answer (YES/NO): NO